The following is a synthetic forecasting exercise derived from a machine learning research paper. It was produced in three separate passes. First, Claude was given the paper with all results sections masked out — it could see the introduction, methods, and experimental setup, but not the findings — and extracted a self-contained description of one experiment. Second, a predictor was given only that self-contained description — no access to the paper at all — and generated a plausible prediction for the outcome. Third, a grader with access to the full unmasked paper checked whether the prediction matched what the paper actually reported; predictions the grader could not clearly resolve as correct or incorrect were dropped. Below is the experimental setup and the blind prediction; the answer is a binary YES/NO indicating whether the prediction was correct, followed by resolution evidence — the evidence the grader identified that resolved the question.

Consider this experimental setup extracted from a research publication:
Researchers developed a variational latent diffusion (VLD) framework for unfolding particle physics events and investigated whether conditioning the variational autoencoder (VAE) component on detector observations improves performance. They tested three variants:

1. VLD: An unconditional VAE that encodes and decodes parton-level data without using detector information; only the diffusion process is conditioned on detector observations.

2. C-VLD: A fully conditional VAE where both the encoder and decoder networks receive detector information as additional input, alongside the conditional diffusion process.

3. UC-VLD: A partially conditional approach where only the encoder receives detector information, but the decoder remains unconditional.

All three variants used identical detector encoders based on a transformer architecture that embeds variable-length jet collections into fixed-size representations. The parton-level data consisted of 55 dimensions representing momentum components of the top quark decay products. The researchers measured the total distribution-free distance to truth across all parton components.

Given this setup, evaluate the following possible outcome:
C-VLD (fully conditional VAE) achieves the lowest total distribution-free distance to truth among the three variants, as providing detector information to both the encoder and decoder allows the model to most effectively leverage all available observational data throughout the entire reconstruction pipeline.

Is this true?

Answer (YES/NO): NO